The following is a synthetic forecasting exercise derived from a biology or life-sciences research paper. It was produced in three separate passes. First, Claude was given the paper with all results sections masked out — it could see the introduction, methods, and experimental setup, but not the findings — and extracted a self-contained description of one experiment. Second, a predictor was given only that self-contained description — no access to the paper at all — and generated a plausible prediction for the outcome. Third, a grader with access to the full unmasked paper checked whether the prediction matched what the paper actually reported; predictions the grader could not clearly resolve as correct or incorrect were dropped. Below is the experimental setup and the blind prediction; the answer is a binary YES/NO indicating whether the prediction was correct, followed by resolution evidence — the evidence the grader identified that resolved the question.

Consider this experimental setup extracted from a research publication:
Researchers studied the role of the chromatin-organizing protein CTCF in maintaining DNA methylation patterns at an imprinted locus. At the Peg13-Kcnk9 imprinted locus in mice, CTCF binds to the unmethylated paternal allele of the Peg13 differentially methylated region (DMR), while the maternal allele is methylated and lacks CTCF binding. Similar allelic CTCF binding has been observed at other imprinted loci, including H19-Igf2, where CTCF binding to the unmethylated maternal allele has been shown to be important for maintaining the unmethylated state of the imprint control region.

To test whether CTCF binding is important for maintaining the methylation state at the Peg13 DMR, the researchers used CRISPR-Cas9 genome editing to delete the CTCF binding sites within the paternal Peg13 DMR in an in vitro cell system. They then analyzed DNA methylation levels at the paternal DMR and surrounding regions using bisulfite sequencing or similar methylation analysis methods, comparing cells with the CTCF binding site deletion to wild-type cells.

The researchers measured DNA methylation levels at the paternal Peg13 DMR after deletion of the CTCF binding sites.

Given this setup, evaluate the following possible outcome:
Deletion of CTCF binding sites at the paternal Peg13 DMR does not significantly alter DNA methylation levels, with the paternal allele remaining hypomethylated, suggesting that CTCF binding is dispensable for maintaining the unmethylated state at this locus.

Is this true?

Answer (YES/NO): NO